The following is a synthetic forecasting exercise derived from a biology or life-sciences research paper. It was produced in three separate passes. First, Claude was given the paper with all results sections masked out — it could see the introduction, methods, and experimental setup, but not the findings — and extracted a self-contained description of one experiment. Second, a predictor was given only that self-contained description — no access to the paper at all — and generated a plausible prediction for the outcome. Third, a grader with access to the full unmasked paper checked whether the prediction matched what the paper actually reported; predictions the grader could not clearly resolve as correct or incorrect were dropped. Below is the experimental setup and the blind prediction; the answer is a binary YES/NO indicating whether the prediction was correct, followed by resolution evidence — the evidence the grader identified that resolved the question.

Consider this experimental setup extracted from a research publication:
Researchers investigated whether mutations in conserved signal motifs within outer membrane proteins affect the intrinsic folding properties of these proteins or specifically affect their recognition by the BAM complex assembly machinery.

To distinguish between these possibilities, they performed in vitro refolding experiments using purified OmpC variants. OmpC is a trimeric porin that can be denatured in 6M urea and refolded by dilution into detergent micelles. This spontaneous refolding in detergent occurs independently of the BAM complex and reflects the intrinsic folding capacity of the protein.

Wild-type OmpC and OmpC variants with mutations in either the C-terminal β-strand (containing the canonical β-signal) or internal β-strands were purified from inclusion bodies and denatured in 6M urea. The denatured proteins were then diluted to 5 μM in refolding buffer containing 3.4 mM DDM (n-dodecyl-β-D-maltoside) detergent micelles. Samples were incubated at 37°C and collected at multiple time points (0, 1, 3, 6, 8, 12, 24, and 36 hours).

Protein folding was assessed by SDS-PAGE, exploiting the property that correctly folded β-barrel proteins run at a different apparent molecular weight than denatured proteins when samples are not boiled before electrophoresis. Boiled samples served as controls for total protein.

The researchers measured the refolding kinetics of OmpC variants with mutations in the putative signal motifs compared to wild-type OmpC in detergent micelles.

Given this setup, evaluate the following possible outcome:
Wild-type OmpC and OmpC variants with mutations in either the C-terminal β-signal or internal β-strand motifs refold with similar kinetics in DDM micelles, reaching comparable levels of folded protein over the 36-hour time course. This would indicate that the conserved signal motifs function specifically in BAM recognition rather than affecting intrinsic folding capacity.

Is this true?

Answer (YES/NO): NO